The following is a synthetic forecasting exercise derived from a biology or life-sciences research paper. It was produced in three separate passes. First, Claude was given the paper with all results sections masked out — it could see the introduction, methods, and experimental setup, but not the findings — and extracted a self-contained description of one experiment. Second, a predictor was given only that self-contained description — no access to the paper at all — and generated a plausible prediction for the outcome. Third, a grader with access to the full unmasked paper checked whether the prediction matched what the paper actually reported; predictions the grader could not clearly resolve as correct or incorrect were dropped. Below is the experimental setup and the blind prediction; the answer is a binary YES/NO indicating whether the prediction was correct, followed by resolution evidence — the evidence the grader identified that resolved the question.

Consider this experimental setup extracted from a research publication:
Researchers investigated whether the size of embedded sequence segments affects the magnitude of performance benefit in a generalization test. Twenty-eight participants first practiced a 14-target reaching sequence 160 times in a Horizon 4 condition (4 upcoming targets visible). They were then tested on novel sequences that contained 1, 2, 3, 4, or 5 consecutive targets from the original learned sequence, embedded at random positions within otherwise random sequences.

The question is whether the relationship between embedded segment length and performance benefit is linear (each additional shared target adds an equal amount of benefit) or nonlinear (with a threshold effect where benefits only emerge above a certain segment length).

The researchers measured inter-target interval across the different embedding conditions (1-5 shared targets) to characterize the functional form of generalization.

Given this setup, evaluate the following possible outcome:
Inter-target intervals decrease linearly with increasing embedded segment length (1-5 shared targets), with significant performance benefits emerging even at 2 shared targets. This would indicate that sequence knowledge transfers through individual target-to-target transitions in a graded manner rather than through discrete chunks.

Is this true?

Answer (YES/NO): NO